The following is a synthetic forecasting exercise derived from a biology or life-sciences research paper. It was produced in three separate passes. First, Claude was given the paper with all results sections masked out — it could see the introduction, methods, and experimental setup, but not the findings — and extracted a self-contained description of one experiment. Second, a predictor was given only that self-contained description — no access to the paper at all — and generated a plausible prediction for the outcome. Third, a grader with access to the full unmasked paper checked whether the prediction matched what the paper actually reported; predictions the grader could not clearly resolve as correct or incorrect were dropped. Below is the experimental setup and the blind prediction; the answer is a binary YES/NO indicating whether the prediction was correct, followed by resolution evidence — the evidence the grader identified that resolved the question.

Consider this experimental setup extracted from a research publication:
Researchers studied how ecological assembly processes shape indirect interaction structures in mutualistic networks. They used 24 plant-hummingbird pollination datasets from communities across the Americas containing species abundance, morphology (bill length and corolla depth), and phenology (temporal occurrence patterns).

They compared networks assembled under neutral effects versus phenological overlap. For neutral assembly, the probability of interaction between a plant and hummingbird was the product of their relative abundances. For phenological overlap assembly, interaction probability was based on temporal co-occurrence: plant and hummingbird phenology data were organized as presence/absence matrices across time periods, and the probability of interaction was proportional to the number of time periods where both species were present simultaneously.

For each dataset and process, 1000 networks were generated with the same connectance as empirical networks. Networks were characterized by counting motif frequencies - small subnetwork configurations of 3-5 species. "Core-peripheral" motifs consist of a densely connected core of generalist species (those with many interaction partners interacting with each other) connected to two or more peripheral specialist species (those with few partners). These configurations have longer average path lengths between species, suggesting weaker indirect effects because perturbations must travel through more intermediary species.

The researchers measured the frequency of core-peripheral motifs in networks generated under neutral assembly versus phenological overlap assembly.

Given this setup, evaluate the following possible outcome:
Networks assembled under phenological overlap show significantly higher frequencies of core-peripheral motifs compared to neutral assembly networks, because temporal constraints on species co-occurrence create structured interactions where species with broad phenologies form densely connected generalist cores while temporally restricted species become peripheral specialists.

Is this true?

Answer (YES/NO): YES